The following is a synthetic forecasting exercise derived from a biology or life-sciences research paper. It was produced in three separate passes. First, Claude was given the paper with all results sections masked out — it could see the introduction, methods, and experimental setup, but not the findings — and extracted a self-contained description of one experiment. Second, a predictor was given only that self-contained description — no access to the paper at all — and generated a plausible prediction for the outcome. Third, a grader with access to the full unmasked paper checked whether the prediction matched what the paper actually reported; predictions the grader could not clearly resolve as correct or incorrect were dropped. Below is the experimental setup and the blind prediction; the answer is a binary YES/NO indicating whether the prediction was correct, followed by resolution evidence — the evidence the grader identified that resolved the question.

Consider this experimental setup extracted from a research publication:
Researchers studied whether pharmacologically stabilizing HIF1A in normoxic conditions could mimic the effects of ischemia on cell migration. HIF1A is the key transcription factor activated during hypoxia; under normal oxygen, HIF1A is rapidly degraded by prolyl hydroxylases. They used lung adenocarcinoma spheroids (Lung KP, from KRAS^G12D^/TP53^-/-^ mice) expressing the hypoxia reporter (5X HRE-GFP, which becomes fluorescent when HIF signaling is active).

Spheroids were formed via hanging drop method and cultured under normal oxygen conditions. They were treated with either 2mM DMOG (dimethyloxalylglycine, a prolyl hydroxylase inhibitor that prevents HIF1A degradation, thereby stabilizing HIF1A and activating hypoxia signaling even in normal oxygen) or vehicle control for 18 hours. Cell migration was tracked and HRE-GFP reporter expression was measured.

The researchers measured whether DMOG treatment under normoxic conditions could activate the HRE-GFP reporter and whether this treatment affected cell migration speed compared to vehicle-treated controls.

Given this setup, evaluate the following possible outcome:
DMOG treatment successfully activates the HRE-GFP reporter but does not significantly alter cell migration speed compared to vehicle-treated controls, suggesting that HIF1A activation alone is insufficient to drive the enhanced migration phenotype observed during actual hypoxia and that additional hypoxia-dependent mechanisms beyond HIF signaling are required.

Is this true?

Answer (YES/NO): NO